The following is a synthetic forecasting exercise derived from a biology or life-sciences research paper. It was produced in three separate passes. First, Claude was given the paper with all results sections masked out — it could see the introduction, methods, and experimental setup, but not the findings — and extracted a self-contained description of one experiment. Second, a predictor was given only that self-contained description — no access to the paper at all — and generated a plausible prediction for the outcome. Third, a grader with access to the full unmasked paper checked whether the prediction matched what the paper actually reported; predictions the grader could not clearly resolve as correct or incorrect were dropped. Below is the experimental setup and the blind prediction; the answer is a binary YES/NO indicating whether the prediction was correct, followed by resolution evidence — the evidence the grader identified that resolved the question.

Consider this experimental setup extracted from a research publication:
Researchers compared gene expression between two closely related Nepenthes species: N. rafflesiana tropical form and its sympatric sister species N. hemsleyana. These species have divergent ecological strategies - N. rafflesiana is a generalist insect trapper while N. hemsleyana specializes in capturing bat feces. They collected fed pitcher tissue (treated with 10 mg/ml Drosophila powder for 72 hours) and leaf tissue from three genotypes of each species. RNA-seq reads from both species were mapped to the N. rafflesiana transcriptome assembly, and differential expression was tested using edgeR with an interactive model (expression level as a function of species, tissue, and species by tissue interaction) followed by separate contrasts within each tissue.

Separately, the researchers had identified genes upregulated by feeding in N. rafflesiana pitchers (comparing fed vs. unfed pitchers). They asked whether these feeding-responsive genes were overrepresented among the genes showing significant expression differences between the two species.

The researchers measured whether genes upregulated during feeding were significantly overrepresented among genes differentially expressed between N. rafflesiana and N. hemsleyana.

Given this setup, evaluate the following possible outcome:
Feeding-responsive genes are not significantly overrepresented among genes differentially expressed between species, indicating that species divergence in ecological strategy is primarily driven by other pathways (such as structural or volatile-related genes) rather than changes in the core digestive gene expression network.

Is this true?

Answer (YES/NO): NO